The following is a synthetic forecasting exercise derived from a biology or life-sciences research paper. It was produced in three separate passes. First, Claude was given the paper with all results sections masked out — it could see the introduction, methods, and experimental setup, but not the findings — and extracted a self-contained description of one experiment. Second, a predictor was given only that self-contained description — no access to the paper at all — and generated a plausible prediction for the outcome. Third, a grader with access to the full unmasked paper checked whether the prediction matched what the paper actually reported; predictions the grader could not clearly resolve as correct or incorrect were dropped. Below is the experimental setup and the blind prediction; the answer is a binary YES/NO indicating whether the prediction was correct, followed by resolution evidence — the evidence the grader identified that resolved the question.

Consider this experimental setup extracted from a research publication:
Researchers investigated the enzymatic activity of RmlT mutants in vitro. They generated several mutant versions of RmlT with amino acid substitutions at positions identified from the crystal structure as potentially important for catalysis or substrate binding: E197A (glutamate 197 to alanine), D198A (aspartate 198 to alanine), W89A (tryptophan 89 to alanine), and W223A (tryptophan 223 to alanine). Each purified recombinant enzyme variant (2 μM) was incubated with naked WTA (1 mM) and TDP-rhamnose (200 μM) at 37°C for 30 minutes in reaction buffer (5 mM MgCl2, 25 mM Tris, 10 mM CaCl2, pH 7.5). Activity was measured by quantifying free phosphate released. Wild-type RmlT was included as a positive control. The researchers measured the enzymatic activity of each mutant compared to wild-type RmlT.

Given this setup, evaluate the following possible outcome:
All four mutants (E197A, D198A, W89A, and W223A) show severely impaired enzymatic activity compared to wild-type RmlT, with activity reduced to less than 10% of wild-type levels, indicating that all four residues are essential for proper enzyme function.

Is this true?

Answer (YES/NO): NO